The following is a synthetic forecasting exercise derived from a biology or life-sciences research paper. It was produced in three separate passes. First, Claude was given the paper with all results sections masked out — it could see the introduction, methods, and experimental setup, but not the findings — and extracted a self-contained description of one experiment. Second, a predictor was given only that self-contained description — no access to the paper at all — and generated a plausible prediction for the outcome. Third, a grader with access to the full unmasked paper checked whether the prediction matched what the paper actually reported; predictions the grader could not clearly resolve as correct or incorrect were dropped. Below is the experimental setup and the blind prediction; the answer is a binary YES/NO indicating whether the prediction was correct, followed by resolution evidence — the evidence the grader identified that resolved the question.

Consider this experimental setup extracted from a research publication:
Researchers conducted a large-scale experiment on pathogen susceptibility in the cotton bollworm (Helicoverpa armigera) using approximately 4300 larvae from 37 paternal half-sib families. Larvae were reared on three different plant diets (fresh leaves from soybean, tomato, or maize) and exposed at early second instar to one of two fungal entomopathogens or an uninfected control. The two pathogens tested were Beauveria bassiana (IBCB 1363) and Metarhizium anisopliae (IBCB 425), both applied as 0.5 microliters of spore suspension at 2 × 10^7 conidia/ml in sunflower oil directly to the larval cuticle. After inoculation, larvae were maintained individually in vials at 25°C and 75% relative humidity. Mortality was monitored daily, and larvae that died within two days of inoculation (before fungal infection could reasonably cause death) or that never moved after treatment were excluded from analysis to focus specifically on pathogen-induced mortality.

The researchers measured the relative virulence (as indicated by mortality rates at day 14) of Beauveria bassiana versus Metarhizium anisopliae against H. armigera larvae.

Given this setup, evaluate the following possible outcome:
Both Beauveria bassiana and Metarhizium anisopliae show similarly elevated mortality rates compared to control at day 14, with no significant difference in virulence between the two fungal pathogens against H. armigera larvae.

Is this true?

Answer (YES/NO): NO